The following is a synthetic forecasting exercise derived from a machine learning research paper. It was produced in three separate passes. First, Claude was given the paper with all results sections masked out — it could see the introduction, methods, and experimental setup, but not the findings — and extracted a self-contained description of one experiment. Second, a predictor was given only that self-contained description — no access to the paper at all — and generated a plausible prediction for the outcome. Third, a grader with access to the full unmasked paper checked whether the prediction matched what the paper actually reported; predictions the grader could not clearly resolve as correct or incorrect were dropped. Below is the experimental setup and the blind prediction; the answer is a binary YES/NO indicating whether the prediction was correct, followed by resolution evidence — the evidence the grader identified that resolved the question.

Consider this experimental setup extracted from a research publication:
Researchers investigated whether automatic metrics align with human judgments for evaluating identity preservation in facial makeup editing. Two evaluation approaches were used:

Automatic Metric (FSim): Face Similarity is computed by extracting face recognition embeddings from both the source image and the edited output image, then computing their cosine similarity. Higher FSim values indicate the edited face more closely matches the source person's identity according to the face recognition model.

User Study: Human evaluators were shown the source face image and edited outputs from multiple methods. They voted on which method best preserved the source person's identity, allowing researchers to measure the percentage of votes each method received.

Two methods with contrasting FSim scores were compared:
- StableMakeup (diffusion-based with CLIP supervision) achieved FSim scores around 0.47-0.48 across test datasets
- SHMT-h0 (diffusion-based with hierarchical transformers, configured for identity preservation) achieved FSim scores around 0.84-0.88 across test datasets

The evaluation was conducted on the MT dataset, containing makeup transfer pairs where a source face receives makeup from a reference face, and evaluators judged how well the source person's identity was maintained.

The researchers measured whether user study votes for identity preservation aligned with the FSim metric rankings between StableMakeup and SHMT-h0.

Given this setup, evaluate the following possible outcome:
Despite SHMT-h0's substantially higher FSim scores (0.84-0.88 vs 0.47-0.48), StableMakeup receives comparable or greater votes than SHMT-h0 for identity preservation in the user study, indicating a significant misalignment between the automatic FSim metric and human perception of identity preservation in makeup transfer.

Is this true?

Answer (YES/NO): NO